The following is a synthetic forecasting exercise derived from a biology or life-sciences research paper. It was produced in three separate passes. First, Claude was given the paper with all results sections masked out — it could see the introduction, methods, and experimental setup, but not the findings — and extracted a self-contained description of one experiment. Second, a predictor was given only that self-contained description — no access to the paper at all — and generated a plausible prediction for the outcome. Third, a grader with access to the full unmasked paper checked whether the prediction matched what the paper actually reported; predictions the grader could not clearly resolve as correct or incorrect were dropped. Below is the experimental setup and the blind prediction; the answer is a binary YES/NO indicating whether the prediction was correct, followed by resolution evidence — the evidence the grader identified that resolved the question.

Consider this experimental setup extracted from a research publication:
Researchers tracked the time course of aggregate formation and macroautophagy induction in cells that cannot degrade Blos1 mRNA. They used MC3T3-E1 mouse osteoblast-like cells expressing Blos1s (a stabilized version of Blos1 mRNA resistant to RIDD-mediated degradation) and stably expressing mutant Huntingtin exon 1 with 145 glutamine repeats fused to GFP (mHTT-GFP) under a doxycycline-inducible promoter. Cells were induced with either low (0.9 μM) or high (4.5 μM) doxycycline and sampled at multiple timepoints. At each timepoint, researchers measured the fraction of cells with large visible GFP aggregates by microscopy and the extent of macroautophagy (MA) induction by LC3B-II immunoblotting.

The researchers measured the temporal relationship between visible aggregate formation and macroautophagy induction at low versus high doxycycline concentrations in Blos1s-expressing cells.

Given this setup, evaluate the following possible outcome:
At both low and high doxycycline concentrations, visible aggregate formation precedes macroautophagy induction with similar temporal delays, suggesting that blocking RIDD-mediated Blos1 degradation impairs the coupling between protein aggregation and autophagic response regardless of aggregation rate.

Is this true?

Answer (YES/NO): NO